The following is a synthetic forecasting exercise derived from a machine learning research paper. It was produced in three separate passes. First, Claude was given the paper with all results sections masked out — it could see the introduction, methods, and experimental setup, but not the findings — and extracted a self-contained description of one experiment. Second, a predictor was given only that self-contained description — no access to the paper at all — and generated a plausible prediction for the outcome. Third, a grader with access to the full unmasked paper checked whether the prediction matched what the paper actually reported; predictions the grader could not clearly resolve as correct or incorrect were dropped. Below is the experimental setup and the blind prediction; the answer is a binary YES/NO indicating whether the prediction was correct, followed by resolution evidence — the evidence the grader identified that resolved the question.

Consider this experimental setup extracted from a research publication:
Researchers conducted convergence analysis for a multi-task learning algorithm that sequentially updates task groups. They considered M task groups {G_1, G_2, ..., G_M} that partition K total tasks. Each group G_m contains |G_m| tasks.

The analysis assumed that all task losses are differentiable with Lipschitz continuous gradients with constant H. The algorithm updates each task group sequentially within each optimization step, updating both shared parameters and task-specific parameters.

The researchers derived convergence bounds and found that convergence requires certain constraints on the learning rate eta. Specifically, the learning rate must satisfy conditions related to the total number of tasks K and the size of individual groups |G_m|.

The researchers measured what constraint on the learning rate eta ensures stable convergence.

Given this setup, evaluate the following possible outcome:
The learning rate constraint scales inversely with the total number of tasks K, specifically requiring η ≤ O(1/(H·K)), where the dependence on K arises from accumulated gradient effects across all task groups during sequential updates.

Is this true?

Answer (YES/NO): NO